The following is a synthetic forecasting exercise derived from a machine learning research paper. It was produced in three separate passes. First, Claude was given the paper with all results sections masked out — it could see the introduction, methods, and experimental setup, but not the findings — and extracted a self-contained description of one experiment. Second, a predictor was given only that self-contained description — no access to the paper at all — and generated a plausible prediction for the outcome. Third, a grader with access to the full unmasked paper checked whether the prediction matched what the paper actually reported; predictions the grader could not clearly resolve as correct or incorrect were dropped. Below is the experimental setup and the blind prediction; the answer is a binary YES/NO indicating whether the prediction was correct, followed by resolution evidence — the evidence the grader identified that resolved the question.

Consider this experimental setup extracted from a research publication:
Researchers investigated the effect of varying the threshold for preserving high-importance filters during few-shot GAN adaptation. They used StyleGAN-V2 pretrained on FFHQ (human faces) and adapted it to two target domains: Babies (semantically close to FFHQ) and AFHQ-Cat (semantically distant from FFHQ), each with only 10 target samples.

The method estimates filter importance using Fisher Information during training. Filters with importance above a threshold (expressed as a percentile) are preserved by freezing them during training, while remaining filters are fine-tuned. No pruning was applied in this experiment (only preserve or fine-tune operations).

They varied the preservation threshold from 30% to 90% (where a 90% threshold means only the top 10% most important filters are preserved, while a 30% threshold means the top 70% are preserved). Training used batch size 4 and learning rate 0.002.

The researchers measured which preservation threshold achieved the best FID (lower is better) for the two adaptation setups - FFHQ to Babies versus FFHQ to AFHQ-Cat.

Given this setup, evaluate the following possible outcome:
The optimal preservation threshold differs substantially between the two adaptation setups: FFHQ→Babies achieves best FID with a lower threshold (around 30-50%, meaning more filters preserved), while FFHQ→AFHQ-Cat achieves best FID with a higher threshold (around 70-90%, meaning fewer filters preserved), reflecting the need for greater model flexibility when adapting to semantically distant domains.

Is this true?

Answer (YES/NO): YES